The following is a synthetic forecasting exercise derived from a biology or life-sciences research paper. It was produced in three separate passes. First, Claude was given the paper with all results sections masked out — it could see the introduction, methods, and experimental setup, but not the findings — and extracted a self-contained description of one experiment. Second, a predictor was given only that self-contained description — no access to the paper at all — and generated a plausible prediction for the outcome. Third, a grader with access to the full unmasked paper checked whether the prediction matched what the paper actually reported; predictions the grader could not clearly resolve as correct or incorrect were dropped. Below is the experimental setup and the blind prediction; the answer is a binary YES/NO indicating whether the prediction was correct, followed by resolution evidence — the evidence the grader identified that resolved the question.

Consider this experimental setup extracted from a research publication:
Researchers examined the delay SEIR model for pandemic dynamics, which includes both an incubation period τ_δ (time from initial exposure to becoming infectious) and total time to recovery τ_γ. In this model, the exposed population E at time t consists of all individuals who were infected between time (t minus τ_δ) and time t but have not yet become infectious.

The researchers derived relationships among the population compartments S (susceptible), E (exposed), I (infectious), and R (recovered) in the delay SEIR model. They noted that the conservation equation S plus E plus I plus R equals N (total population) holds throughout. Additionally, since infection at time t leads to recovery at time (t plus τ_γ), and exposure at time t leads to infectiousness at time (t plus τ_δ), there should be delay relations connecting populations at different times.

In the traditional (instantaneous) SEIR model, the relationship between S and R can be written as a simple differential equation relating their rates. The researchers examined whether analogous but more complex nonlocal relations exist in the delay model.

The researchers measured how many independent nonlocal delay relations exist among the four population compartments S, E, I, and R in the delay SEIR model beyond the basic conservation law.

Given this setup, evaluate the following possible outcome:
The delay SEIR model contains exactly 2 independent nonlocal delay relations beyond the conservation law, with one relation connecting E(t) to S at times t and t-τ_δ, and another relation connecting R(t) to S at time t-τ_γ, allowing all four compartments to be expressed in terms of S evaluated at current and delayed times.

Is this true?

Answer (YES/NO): YES